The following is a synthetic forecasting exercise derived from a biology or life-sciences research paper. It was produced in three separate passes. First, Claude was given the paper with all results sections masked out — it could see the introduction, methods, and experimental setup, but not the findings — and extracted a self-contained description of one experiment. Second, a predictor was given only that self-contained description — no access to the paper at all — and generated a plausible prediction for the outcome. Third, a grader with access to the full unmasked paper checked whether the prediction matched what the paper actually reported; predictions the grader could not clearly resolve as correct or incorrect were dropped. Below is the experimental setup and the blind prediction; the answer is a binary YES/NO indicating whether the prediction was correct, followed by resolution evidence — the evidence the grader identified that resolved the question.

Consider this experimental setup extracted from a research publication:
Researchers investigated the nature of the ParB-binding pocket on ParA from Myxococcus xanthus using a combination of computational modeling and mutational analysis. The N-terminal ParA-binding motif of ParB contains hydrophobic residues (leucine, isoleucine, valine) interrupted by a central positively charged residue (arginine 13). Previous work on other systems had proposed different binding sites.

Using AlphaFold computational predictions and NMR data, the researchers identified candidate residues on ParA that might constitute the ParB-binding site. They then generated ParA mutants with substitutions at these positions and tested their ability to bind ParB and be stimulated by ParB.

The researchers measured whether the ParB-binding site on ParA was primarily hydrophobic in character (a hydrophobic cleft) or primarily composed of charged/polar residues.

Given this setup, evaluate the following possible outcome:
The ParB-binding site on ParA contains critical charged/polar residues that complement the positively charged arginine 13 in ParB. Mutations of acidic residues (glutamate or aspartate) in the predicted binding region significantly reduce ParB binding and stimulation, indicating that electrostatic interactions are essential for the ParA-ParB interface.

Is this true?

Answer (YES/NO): NO